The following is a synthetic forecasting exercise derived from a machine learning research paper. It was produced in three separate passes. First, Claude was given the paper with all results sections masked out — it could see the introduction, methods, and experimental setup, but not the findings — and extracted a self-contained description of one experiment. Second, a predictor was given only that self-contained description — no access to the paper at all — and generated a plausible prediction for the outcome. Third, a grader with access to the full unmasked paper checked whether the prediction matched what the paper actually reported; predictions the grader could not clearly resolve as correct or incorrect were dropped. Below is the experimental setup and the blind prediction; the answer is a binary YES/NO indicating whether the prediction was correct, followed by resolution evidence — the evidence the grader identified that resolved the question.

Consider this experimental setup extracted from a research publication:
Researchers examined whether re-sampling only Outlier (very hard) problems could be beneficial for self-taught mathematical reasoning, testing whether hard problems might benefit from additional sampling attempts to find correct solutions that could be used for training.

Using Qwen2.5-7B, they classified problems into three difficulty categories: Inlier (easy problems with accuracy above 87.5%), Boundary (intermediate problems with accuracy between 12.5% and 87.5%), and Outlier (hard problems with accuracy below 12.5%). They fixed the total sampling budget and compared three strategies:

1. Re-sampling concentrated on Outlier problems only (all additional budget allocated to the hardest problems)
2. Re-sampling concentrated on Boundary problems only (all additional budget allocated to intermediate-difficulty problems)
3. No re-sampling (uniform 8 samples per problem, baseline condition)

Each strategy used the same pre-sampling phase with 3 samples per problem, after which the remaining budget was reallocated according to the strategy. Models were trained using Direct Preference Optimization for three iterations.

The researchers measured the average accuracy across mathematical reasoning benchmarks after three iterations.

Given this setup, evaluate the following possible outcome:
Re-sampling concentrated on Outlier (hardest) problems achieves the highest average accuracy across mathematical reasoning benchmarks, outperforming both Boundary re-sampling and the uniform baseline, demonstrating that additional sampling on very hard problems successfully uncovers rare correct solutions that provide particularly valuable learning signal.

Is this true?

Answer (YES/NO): NO